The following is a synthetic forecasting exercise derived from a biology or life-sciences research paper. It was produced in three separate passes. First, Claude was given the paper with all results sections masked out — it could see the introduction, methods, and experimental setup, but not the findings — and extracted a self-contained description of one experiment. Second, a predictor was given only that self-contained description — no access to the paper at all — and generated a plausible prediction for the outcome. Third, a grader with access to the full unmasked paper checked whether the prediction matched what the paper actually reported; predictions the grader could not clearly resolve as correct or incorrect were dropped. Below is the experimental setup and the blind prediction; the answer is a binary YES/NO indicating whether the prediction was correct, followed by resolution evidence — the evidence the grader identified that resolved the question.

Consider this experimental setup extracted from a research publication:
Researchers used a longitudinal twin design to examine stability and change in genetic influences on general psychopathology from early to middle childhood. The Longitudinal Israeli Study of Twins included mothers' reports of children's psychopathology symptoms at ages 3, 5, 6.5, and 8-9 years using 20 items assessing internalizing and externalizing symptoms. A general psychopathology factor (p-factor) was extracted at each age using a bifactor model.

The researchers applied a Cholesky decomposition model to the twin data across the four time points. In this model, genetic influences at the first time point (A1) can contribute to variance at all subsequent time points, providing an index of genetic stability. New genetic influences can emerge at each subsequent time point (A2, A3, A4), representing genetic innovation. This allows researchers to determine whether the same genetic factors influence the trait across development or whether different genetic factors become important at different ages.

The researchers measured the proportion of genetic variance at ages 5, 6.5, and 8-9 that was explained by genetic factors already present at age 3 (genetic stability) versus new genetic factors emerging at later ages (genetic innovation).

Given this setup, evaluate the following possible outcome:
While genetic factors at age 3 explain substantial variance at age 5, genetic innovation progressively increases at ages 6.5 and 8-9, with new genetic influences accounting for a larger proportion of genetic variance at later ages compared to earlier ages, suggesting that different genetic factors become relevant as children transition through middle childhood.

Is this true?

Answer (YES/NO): NO